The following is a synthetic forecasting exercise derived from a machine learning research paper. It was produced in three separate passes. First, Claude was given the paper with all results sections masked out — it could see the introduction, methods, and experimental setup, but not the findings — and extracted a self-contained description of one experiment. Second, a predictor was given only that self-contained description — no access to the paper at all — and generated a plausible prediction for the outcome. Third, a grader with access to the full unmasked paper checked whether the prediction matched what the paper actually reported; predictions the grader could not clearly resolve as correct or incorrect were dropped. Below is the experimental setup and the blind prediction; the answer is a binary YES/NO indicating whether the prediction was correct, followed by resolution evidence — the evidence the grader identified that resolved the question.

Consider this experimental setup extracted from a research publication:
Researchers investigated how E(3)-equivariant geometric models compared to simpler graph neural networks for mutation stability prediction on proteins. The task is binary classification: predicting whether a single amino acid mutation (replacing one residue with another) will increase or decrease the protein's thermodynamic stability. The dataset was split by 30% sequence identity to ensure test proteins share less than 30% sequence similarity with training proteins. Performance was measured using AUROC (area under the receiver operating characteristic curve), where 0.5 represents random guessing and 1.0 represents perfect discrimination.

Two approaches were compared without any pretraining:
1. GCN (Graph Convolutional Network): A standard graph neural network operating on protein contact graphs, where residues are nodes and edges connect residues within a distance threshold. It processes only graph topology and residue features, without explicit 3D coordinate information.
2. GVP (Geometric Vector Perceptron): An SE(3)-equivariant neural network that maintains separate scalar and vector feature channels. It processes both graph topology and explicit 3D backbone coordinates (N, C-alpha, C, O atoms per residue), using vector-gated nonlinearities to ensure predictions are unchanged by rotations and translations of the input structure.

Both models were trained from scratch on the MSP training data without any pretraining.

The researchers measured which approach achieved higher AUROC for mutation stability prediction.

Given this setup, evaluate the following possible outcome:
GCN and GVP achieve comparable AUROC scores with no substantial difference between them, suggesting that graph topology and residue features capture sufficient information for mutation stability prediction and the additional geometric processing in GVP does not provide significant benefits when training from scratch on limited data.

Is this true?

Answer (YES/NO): NO